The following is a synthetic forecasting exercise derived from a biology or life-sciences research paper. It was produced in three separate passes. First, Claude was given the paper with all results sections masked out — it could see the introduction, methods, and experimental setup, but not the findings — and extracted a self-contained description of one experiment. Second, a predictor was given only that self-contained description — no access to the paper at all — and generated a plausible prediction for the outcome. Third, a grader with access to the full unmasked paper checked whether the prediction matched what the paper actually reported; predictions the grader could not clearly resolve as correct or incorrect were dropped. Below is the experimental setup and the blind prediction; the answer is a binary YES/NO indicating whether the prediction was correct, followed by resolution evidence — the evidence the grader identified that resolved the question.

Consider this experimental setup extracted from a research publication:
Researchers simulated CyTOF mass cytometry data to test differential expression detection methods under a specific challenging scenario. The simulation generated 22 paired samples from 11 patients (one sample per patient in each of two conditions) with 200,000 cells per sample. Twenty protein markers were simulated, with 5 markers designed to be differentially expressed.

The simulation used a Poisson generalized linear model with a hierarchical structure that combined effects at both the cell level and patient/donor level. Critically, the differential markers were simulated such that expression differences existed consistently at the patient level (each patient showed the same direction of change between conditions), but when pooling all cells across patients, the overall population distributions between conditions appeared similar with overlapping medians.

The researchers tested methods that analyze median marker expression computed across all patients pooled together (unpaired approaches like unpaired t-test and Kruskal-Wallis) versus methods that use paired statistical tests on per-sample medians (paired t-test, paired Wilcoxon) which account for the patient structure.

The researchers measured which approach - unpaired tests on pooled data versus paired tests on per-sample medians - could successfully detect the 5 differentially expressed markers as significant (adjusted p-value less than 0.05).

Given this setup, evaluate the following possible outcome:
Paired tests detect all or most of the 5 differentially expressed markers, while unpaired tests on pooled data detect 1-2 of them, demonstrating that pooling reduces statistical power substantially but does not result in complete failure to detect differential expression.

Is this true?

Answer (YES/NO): NO